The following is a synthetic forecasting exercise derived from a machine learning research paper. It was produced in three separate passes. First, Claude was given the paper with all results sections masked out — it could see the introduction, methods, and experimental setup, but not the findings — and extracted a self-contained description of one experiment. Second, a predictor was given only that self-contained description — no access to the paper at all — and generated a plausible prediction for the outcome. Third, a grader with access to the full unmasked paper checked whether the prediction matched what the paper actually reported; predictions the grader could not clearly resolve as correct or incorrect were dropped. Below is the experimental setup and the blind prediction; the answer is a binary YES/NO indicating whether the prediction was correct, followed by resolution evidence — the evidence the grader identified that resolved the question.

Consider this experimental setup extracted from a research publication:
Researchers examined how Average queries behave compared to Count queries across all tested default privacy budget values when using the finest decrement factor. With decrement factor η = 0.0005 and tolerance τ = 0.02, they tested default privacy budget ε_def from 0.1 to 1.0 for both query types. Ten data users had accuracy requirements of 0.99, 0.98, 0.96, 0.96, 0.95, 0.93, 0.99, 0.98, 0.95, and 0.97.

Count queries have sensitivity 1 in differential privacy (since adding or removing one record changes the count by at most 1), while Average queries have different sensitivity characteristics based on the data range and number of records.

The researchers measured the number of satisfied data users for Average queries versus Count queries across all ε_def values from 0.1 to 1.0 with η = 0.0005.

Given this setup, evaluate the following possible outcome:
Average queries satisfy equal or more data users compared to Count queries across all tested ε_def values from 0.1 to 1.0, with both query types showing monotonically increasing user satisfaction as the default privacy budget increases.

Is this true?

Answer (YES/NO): YES